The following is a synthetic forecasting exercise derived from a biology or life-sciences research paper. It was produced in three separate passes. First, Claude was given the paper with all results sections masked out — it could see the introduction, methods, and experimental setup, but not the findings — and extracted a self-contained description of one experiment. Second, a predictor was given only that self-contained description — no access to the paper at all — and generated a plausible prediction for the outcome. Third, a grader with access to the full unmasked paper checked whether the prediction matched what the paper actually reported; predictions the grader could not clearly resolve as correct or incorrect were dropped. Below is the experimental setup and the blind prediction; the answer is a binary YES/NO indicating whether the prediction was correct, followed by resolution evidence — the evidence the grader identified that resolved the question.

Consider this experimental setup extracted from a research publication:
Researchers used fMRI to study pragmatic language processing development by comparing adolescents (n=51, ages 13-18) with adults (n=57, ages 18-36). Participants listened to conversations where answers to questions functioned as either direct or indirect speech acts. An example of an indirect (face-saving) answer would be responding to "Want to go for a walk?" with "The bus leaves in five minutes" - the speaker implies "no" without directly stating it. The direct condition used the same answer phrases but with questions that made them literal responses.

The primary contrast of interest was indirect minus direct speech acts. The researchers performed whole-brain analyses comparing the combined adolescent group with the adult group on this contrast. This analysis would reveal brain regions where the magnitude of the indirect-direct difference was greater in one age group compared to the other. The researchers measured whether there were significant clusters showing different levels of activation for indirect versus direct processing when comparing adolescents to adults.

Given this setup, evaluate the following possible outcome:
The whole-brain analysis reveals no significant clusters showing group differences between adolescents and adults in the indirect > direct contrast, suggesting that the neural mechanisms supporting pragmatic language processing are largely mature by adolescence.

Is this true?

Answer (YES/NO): NO